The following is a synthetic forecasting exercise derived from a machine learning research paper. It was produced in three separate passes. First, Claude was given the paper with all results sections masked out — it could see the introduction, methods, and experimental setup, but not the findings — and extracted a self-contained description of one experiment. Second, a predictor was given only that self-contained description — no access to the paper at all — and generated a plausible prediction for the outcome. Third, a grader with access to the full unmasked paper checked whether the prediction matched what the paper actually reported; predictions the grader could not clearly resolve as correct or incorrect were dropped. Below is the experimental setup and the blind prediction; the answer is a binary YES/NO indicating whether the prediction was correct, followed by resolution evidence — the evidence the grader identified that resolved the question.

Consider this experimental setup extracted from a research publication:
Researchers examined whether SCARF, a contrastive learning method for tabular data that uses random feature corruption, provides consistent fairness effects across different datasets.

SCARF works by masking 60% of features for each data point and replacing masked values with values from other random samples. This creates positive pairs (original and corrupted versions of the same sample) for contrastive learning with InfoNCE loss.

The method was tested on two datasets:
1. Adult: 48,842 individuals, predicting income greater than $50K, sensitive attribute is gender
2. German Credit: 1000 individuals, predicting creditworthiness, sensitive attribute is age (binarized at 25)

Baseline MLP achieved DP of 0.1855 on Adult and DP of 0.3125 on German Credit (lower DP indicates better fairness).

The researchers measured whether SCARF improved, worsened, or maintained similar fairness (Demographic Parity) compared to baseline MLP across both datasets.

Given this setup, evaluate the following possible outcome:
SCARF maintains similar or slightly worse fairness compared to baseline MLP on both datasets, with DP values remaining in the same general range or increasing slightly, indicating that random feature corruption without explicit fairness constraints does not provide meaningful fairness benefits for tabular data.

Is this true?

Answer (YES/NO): NO